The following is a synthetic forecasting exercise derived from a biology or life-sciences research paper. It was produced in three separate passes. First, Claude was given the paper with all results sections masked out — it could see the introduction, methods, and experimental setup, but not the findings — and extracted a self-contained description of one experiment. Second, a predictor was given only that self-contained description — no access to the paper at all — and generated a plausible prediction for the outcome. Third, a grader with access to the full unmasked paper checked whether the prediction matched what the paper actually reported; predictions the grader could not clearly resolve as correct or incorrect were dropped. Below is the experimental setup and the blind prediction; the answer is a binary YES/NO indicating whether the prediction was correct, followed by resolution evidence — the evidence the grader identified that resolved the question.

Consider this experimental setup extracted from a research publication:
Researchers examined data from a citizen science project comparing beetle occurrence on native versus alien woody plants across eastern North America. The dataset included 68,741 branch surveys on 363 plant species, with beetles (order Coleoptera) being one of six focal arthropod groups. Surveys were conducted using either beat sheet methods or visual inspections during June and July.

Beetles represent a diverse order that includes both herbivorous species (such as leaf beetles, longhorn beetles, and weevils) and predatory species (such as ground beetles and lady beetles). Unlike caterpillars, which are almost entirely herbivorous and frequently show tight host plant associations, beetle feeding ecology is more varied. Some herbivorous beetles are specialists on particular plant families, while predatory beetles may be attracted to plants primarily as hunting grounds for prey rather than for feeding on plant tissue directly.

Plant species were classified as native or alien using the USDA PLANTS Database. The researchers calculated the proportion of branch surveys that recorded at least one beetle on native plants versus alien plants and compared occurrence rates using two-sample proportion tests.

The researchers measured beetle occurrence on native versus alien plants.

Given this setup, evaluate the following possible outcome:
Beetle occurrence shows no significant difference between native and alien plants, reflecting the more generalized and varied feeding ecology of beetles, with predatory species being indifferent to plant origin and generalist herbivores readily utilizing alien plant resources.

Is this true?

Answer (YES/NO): NO